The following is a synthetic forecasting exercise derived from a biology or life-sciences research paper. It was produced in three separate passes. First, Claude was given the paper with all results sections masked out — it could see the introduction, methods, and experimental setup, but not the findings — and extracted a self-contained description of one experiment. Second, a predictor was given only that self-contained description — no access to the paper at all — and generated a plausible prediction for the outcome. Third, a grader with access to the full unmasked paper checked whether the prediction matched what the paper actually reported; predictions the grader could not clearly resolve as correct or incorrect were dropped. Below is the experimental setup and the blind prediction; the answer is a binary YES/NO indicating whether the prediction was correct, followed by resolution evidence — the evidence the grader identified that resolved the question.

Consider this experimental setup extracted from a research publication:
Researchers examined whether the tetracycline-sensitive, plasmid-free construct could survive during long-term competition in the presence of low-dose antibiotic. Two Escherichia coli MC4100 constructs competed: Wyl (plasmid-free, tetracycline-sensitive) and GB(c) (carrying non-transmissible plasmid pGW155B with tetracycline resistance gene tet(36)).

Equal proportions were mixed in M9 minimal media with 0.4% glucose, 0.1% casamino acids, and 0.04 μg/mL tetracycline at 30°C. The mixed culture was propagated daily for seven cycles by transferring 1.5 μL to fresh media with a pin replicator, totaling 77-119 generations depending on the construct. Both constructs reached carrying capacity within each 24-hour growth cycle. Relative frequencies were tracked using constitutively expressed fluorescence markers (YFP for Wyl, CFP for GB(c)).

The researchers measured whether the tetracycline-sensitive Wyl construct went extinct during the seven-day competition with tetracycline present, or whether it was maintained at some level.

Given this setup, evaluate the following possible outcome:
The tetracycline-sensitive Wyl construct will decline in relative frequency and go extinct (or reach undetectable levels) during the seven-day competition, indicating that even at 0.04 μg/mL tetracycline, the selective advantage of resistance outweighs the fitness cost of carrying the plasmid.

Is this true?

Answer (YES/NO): NO